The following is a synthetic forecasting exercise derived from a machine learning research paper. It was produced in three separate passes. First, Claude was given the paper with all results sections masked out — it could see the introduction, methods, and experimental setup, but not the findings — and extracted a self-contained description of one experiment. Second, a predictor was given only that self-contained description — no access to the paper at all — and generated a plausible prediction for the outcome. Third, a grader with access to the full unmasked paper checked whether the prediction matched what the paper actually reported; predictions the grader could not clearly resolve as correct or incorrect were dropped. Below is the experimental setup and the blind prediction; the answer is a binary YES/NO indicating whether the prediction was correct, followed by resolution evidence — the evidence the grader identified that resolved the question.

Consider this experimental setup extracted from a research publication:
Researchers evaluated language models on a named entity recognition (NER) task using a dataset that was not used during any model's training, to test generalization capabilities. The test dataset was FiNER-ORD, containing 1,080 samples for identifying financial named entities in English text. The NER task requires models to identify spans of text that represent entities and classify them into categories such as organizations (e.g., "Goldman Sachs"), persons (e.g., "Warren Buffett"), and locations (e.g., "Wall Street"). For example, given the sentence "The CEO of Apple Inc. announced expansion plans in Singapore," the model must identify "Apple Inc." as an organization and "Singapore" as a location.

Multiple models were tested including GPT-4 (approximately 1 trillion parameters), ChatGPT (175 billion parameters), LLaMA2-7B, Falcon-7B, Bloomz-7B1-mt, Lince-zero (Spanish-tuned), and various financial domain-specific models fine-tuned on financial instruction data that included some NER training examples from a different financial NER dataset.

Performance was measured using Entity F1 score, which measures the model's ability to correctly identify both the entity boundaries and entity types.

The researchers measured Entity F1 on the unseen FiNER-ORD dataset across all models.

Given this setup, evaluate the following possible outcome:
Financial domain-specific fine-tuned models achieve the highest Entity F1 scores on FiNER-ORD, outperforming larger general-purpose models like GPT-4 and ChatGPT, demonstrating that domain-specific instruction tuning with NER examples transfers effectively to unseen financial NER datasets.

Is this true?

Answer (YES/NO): NO